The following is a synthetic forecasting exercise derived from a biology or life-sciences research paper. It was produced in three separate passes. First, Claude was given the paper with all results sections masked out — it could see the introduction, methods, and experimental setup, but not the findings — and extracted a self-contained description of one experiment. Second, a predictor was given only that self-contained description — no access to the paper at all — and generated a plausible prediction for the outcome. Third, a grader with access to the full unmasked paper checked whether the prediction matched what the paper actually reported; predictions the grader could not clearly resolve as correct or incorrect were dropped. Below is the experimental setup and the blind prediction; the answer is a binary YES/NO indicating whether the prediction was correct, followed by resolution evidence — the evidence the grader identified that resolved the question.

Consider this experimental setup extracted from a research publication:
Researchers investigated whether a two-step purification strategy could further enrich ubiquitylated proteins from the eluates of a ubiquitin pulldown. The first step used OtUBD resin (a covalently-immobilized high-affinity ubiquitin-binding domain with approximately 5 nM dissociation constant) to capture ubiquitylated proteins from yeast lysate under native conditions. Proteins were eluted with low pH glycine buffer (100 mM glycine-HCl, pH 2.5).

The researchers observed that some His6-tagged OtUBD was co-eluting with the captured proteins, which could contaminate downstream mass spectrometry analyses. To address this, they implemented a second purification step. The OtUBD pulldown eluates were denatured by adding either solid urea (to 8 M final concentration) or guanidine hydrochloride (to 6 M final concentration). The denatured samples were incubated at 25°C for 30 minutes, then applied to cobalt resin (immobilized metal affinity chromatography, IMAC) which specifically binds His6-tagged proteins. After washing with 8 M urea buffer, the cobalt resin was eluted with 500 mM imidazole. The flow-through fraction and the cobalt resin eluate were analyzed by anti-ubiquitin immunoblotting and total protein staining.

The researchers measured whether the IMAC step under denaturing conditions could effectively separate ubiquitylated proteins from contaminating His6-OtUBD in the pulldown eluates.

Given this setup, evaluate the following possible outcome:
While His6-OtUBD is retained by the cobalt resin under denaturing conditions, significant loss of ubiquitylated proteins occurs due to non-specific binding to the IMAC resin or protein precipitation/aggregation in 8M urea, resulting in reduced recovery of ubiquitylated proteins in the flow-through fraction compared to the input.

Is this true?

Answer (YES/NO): NO